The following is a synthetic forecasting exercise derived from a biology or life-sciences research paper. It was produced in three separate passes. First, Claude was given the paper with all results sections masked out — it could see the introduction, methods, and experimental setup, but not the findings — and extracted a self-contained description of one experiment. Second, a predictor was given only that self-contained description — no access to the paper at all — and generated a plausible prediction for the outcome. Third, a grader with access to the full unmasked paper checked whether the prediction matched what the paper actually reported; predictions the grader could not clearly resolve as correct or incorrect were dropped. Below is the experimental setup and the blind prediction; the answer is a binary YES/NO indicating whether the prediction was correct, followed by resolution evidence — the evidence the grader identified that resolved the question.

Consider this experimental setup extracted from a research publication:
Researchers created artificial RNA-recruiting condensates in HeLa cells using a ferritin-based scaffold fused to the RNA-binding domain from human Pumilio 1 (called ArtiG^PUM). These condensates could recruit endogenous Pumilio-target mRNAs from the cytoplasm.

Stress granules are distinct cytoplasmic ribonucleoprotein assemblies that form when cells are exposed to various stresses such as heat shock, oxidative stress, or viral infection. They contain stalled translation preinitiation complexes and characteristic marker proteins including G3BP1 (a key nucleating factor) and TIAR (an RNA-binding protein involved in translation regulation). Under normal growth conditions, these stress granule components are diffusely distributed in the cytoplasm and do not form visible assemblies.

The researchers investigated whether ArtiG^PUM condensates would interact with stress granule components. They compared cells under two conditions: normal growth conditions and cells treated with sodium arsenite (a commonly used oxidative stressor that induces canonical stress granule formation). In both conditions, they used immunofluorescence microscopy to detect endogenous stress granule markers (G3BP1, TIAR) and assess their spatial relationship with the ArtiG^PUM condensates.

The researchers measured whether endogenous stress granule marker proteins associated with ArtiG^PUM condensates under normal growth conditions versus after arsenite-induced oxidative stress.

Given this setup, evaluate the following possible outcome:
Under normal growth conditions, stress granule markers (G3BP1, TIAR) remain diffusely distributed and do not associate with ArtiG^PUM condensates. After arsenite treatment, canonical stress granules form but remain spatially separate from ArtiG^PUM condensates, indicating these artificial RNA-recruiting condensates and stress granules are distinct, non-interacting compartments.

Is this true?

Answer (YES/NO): NO